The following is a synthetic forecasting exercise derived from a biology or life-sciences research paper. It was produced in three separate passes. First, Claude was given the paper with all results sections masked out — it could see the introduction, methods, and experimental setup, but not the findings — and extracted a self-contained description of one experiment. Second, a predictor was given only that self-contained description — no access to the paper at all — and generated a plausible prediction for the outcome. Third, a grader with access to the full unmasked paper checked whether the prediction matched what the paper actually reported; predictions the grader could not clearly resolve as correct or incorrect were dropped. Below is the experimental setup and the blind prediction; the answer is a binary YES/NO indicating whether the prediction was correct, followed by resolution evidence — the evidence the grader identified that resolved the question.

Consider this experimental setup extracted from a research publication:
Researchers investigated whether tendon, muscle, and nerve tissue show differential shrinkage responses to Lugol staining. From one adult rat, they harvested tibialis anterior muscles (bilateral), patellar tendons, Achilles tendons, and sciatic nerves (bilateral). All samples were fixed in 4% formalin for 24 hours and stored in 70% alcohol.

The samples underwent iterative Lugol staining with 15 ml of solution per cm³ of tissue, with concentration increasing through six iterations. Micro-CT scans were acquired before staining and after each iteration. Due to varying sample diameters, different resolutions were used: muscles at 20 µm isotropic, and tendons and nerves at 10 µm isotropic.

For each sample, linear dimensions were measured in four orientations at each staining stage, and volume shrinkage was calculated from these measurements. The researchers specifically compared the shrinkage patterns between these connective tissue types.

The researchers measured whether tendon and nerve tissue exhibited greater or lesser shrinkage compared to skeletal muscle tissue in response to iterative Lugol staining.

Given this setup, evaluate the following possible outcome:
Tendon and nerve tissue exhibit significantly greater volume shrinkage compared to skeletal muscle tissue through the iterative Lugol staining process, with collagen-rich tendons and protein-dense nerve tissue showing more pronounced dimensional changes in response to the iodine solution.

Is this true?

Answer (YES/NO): NO